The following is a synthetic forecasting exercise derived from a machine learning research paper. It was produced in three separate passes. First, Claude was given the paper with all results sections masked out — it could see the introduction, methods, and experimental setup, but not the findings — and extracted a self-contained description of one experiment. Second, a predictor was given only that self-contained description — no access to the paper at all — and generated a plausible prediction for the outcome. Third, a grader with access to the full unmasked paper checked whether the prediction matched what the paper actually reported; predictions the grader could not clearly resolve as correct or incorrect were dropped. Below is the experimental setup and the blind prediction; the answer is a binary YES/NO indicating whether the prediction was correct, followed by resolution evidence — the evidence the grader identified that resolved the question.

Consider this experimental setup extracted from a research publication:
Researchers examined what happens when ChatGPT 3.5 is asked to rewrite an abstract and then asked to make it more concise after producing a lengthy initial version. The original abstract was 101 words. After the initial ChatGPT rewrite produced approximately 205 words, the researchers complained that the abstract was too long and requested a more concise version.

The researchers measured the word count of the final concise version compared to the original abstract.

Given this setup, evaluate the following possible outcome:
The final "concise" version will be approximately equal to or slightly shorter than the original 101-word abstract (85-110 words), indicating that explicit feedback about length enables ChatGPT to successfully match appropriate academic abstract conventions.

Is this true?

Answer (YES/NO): YES